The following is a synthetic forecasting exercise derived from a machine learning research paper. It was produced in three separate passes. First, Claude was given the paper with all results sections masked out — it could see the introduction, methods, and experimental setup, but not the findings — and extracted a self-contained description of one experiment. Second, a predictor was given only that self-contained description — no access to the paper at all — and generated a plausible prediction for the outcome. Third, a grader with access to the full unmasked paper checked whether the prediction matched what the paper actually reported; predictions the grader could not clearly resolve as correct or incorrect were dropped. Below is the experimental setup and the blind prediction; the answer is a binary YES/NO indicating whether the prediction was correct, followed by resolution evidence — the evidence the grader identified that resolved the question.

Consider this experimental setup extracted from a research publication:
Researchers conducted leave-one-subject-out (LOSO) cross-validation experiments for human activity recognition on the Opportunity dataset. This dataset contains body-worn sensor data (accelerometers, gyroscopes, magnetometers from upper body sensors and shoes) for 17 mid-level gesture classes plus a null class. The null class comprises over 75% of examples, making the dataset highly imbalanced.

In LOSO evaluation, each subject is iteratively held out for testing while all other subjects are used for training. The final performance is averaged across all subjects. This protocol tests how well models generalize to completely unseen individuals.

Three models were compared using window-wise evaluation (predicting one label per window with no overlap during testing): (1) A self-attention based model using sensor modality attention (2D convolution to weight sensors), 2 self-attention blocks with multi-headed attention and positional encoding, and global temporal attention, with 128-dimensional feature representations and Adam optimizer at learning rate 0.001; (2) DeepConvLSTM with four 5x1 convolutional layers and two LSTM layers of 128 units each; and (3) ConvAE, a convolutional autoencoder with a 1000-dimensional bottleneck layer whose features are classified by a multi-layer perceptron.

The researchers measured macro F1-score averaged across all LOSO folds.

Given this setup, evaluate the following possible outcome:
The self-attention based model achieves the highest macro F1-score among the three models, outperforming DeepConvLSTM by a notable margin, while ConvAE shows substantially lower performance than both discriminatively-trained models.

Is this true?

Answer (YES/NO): NO